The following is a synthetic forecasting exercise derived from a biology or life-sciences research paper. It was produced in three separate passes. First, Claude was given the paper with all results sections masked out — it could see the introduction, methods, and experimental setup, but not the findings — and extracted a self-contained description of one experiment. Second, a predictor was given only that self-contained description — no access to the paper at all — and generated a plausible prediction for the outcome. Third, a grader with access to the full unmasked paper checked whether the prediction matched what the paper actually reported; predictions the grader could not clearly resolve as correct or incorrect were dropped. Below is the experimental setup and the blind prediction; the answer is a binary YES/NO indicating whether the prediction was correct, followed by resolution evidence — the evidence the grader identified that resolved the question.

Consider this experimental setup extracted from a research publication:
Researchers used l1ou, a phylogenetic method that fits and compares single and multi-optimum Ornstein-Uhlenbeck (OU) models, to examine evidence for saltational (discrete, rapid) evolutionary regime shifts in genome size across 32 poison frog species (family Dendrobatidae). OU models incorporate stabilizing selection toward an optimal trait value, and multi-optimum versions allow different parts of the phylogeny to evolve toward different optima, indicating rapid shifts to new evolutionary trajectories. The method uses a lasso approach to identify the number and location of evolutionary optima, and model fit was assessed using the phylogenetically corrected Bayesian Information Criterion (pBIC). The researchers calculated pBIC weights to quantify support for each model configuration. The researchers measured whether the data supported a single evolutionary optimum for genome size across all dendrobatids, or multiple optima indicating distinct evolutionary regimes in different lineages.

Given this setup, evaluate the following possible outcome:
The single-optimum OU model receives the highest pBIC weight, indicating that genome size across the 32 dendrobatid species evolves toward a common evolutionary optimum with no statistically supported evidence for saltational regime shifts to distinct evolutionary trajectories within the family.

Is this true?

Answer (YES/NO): NO